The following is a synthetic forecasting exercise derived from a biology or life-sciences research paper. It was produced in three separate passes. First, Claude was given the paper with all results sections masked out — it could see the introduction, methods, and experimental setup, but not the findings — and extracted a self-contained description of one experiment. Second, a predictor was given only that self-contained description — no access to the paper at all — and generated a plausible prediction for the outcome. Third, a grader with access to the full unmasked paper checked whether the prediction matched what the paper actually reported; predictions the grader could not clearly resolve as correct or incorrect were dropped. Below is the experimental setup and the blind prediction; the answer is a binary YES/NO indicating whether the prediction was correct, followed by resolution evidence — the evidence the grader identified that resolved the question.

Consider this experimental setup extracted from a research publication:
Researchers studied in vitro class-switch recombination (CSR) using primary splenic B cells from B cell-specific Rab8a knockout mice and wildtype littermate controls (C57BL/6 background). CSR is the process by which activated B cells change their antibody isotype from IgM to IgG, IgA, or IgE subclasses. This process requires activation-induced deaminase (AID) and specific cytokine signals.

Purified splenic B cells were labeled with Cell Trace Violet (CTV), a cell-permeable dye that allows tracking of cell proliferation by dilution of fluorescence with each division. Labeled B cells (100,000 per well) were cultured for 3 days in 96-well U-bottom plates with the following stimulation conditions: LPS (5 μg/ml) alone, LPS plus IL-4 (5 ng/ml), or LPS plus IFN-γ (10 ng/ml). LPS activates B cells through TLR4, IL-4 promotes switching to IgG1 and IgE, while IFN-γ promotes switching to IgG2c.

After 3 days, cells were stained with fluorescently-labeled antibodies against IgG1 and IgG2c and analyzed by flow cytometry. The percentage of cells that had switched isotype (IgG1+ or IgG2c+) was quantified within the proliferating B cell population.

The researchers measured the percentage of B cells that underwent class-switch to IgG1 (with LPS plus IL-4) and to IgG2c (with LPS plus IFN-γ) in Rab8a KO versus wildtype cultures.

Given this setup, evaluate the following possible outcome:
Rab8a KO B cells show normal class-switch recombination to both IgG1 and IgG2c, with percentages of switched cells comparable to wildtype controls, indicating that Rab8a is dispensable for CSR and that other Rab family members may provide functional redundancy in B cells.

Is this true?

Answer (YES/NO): NO